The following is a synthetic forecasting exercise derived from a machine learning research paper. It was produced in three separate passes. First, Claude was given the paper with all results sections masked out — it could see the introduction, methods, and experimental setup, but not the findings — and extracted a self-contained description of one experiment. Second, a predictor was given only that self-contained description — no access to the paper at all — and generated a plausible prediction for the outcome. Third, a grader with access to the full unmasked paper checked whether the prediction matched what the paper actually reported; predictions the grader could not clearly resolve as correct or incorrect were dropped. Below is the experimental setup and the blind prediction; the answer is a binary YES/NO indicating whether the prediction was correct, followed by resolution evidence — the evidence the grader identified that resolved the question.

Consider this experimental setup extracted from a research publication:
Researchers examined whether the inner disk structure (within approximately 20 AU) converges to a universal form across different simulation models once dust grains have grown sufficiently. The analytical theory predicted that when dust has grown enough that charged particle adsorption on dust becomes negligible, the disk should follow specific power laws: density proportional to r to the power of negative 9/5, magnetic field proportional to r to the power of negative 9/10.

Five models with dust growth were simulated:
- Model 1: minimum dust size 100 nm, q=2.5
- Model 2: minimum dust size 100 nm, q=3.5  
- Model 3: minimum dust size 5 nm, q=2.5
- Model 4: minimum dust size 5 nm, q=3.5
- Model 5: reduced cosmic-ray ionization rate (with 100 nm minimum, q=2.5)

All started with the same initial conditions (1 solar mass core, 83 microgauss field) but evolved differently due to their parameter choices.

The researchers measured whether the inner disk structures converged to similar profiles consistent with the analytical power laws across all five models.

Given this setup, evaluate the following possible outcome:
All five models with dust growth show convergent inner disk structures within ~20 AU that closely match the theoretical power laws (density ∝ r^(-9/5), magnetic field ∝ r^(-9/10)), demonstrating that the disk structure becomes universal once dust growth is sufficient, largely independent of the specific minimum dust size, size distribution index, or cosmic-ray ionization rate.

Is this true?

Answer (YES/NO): NO